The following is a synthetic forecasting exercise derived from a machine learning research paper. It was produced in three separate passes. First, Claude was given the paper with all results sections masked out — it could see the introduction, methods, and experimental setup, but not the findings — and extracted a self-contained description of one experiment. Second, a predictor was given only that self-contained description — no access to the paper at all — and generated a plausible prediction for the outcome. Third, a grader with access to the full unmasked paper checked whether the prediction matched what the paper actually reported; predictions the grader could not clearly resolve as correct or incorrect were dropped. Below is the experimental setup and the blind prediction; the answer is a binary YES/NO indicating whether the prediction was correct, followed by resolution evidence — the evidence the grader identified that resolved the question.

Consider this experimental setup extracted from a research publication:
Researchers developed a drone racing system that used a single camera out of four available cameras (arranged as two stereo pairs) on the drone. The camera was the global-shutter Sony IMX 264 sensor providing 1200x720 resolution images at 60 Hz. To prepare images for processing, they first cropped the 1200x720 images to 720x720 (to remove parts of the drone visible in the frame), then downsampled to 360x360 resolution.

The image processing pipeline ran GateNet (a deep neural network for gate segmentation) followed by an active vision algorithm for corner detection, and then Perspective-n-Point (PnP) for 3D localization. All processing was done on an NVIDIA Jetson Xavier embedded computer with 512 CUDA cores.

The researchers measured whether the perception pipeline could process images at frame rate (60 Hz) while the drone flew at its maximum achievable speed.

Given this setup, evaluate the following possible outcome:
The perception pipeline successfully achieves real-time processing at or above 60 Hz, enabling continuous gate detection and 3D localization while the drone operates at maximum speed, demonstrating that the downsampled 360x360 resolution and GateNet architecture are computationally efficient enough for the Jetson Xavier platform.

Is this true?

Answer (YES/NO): NO